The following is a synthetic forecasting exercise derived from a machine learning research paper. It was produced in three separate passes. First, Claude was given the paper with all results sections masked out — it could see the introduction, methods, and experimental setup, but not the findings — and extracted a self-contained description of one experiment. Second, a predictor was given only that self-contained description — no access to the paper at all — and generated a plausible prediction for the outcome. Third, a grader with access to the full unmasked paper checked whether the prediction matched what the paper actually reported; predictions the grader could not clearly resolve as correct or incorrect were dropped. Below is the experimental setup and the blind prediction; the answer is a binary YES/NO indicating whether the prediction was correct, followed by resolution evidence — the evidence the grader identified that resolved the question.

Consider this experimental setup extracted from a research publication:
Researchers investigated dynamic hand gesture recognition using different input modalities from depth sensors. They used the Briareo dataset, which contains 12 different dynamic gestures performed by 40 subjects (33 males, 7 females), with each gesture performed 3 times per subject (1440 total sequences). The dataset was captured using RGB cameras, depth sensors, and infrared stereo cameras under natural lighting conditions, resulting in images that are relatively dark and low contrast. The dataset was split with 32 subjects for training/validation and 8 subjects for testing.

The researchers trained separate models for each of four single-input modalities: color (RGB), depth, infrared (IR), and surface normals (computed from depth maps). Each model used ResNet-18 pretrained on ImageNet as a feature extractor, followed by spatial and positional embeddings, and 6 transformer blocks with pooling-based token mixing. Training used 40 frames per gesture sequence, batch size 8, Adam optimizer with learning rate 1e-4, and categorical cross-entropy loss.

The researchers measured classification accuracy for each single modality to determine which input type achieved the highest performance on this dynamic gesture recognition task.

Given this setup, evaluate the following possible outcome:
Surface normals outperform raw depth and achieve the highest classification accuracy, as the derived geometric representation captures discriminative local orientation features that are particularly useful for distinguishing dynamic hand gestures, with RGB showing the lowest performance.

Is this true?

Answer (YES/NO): NO